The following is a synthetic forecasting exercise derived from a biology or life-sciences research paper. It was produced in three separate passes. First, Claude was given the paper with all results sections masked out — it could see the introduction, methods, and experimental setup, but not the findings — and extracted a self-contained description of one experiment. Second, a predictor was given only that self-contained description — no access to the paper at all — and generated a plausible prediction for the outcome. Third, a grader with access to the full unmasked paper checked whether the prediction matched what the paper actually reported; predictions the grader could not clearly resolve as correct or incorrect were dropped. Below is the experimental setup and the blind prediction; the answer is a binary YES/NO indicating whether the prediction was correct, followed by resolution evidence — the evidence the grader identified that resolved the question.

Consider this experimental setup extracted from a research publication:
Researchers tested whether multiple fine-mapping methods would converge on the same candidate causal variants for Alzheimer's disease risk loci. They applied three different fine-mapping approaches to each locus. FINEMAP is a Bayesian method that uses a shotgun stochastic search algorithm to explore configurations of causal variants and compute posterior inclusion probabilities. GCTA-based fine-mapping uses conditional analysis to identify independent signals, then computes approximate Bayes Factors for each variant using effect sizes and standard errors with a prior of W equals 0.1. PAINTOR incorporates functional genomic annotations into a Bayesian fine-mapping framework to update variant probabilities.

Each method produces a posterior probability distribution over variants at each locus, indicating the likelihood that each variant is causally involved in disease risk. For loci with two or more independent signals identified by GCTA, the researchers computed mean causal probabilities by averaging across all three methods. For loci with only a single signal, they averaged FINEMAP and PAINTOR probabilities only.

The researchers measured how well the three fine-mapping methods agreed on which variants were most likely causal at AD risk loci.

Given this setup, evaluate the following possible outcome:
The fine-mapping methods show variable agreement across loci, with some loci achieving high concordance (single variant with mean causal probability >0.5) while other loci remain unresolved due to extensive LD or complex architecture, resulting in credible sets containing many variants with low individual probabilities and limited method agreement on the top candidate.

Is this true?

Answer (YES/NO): NO